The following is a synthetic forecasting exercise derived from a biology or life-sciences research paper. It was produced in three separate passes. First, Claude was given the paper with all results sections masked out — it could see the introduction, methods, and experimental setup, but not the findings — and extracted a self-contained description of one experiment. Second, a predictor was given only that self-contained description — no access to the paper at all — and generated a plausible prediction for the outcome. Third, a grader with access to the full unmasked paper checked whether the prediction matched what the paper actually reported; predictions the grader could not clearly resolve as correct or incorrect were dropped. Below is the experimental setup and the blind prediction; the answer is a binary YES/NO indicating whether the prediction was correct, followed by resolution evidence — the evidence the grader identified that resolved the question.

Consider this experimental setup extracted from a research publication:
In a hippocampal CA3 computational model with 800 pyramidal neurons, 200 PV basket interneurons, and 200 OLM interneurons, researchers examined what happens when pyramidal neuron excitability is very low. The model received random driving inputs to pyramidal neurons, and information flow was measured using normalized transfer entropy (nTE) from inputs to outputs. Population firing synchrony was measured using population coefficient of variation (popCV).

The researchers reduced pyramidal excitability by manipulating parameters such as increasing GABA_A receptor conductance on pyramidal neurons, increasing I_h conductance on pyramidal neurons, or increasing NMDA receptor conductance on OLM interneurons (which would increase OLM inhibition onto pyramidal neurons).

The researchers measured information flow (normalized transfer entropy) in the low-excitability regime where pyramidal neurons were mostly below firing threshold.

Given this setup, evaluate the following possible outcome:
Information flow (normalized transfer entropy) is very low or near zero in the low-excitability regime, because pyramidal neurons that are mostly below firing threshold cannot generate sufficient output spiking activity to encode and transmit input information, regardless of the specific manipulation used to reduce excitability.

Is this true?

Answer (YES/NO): YES